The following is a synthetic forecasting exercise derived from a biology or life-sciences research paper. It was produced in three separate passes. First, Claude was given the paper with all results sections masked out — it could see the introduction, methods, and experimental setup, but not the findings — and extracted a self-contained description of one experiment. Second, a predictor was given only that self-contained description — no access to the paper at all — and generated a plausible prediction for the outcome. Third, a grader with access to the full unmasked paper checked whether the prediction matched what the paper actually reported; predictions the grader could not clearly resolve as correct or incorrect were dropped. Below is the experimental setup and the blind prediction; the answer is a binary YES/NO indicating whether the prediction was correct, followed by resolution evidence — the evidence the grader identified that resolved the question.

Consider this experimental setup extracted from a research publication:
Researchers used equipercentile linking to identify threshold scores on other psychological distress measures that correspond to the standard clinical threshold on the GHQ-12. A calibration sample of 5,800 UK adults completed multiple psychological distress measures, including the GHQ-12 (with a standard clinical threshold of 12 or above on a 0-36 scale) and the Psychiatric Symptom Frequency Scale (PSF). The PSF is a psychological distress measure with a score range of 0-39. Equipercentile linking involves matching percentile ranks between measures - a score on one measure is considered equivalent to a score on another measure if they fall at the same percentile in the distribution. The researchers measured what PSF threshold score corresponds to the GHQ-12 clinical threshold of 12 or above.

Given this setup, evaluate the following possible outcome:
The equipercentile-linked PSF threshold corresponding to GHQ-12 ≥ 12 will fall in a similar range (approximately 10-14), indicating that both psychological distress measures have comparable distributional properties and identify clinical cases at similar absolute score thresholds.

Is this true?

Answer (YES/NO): YES